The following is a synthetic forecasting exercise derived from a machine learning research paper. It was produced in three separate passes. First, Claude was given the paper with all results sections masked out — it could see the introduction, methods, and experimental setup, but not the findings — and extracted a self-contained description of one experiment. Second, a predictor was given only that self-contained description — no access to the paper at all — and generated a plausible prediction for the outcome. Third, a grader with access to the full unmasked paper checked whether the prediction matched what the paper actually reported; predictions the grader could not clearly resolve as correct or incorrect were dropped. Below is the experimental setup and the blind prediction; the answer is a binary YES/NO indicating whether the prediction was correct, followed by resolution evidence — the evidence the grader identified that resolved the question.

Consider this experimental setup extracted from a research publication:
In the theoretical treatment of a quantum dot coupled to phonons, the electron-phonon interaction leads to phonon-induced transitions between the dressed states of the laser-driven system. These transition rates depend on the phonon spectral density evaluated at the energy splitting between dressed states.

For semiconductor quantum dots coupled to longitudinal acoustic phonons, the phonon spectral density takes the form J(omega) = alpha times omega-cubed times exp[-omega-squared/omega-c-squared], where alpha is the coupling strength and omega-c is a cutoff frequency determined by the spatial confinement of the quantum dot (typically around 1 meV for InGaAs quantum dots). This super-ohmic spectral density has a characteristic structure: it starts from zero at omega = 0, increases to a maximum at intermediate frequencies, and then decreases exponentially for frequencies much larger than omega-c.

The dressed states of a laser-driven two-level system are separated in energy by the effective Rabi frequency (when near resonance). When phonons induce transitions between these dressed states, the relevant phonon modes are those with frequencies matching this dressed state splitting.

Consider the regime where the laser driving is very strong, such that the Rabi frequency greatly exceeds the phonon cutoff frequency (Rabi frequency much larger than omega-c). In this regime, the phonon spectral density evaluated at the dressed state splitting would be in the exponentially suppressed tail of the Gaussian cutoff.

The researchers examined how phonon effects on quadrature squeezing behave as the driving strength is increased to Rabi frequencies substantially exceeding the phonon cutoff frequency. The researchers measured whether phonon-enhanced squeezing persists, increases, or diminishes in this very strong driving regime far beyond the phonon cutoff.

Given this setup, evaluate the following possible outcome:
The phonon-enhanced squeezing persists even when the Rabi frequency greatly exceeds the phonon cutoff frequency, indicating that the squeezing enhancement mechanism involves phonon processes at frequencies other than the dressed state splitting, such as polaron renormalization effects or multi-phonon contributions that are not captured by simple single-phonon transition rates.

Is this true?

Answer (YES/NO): NO